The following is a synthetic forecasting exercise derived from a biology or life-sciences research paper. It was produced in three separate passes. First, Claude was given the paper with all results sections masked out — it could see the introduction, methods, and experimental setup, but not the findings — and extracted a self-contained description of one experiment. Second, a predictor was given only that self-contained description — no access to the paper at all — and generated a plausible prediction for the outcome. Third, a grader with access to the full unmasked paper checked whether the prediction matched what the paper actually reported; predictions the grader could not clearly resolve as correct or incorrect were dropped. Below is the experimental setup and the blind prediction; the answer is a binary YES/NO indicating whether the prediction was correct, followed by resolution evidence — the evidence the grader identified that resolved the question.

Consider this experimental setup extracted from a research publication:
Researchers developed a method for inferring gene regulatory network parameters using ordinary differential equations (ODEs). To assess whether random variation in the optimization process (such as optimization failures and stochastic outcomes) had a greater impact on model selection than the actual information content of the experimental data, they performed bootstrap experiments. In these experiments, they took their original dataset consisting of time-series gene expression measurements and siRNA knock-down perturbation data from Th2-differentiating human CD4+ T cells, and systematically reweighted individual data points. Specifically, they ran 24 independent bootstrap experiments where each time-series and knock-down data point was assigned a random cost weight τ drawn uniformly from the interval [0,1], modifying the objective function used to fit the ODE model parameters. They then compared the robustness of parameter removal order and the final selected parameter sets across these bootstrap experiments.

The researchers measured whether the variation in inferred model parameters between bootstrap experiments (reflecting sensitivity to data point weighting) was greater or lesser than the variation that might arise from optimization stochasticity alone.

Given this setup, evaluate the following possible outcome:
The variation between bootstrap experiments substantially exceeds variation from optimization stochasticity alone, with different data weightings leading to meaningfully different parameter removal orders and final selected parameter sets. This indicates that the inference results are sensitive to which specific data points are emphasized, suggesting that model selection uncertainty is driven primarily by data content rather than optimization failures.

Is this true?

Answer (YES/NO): YES